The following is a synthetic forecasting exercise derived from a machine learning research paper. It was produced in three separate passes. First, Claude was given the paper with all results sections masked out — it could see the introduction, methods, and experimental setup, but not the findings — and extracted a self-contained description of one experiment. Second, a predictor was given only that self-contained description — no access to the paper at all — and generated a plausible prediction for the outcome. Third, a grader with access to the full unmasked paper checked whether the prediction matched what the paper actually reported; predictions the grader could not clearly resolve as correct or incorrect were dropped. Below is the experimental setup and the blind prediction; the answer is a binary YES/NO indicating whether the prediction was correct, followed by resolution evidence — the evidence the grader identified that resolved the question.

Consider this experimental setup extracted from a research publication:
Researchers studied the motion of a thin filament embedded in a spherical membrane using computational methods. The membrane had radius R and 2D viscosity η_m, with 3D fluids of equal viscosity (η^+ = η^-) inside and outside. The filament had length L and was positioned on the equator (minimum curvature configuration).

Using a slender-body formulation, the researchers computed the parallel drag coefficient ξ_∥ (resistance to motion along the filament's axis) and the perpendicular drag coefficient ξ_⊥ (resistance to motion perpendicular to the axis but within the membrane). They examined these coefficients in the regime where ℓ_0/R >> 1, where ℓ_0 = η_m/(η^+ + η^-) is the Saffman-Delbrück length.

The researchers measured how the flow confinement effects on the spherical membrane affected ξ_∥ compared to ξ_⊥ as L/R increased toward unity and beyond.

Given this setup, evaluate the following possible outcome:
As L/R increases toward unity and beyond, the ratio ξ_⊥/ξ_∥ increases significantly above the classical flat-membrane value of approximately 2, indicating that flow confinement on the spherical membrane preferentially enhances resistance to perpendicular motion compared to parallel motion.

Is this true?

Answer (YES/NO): YES